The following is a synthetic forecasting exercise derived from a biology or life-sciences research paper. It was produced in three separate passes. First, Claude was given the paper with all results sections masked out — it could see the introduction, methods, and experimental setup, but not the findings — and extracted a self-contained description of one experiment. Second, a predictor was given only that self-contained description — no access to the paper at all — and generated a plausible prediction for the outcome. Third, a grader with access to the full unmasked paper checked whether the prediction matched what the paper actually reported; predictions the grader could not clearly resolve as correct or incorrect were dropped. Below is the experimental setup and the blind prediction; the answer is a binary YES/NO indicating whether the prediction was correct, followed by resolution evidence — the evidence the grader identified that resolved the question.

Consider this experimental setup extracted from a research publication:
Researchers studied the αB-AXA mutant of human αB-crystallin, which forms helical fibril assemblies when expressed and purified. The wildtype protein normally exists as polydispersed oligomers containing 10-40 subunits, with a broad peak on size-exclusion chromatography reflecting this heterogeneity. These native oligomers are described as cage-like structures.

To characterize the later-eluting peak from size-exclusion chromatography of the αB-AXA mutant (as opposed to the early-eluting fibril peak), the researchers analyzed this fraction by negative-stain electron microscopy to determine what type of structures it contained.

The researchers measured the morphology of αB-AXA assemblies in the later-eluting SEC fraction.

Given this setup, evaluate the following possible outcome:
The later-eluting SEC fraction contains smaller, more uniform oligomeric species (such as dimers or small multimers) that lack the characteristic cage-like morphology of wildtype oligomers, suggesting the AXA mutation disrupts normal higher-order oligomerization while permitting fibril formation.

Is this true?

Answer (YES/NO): NO